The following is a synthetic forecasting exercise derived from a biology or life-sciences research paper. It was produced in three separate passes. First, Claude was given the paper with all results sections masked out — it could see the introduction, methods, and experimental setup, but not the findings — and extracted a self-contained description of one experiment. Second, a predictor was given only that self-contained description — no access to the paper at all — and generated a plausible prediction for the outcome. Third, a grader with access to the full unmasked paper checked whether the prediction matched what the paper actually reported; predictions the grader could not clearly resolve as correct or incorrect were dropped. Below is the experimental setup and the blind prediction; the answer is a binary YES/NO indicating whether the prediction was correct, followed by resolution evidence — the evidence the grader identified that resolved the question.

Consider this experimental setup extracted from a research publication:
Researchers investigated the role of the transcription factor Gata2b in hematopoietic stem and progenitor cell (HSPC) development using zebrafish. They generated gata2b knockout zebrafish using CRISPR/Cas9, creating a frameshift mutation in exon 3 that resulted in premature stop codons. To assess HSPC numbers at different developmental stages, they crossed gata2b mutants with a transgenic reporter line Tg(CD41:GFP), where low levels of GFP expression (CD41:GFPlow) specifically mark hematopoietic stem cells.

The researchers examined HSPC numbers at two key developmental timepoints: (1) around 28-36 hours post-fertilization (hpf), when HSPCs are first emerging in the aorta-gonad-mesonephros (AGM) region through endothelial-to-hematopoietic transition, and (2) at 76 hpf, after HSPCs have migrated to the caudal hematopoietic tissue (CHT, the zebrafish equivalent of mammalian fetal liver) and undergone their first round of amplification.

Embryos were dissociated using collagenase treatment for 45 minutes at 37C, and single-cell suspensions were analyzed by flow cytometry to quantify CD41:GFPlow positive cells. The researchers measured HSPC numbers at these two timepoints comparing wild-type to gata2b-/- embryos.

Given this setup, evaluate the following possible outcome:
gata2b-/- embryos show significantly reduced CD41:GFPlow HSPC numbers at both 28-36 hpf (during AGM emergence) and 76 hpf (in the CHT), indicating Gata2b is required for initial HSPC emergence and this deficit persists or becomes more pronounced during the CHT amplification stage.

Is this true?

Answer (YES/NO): NO